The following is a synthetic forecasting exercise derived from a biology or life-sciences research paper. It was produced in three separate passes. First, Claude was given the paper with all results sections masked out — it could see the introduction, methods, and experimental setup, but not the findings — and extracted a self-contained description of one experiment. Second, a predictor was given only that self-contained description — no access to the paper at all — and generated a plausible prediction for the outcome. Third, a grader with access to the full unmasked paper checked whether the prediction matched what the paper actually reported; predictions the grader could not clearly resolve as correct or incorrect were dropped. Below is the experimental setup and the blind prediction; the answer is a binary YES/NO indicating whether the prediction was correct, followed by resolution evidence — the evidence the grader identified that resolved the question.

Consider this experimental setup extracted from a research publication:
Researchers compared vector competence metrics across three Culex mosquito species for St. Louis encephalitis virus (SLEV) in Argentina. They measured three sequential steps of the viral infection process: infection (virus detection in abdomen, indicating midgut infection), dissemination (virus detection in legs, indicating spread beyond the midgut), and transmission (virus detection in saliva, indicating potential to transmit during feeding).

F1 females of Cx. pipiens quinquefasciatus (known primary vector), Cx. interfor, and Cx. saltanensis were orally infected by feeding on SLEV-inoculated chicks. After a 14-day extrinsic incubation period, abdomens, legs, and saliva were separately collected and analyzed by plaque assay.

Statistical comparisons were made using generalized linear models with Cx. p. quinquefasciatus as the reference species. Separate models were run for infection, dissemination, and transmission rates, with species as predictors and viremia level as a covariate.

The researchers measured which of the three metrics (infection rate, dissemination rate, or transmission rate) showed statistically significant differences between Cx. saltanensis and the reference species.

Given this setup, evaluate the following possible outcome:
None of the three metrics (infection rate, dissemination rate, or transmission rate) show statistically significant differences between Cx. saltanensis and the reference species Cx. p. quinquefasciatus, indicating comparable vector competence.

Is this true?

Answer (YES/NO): NO